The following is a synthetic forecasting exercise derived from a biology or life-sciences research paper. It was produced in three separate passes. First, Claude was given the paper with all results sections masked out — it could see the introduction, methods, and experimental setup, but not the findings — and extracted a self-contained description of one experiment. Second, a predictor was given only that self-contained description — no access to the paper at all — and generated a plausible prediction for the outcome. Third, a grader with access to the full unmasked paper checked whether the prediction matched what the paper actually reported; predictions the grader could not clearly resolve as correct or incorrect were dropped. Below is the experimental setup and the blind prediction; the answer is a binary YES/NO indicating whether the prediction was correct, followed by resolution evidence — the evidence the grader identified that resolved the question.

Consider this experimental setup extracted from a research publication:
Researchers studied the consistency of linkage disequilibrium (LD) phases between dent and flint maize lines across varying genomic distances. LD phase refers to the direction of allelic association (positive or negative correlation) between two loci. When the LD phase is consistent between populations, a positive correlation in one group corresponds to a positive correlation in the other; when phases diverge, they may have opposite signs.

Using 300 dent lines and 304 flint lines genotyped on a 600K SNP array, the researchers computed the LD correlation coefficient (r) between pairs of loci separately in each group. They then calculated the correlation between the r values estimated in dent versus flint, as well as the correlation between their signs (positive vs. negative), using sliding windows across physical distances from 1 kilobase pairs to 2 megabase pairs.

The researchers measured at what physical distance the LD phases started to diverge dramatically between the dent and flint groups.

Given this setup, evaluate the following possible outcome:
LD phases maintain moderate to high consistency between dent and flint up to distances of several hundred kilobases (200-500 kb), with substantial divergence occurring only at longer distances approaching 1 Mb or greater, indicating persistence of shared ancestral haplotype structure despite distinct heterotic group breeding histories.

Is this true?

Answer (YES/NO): NO